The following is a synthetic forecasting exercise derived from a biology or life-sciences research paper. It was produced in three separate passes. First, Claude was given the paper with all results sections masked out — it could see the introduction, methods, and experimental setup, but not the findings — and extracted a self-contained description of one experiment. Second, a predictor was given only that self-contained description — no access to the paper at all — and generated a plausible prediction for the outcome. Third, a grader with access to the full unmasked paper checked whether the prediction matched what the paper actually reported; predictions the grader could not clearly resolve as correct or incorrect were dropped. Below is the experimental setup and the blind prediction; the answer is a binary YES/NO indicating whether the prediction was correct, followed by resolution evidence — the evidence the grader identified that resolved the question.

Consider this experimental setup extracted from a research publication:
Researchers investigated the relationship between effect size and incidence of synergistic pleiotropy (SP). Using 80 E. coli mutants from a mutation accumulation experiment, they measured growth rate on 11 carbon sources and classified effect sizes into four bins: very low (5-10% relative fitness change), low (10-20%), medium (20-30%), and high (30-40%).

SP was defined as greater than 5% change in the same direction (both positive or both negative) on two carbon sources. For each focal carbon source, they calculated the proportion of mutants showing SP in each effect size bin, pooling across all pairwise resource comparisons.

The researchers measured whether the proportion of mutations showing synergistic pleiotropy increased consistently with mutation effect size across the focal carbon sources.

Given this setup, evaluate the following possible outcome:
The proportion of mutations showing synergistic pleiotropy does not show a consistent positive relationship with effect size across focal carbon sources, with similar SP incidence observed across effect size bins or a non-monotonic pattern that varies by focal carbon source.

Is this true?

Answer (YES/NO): NO